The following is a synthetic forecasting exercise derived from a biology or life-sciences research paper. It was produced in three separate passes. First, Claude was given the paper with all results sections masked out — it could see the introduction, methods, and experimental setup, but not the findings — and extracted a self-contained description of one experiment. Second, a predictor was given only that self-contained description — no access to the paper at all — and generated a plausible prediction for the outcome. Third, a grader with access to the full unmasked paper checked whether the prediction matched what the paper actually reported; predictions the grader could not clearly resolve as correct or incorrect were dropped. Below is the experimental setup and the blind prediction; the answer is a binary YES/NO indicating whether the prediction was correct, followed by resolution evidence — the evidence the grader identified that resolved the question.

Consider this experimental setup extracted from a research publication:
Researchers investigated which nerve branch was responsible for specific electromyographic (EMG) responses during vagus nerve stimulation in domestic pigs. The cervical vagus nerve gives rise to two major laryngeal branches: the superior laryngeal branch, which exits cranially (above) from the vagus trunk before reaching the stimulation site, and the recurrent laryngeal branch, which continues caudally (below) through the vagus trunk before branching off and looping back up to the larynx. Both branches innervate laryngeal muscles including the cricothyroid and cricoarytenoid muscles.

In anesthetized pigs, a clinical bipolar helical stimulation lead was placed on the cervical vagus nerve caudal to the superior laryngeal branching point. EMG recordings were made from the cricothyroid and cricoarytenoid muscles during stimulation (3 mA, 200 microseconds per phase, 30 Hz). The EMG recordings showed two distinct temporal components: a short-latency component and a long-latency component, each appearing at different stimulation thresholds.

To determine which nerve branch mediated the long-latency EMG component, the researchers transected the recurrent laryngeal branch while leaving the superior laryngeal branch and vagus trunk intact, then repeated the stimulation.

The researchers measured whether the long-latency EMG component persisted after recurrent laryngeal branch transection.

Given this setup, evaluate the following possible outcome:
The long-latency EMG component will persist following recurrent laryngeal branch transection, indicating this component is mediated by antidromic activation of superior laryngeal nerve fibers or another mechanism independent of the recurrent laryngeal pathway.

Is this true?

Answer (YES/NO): NO